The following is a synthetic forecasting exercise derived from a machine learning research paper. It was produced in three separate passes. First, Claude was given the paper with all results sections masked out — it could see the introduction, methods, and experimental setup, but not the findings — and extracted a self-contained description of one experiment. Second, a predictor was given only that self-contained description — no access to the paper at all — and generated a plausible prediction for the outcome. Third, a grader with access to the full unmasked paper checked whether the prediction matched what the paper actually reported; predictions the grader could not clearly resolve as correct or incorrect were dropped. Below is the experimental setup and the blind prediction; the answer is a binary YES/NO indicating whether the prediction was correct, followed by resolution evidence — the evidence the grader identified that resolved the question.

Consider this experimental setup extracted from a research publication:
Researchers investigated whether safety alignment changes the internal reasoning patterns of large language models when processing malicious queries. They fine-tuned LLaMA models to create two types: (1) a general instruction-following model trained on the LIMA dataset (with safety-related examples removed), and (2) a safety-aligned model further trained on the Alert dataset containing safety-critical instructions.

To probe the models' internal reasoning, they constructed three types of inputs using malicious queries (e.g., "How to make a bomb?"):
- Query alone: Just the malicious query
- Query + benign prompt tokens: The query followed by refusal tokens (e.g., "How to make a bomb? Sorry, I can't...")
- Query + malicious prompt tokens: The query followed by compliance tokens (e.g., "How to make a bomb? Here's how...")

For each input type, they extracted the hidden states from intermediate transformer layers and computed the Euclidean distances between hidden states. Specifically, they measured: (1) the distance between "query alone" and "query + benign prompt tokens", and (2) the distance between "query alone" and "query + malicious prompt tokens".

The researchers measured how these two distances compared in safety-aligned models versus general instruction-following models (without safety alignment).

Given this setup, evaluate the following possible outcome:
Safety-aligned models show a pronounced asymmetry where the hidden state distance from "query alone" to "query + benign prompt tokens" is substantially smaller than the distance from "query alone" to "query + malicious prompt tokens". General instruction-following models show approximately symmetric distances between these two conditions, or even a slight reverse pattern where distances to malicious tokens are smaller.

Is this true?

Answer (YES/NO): YES